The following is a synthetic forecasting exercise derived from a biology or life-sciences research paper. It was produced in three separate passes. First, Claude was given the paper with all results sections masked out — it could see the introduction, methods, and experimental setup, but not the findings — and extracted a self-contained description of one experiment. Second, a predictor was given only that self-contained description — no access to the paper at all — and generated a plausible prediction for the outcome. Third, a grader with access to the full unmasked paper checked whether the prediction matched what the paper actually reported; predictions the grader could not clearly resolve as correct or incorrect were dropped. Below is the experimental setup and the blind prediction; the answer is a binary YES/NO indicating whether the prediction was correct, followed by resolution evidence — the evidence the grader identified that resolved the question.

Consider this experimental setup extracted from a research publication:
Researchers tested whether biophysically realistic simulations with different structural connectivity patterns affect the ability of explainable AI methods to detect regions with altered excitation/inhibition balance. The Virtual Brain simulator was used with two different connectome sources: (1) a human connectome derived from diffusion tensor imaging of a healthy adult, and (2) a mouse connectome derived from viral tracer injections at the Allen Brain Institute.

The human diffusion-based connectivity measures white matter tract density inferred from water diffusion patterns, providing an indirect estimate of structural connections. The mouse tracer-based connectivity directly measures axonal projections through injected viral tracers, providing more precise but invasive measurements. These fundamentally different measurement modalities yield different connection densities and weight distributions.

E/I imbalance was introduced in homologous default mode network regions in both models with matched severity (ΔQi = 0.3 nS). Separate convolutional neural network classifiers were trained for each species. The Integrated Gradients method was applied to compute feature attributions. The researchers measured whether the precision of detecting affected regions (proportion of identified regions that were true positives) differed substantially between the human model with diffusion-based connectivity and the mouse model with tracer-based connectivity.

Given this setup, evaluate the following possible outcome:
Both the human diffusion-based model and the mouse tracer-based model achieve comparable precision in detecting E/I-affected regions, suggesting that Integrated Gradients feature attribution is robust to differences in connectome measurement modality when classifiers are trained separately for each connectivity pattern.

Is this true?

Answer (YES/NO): YES